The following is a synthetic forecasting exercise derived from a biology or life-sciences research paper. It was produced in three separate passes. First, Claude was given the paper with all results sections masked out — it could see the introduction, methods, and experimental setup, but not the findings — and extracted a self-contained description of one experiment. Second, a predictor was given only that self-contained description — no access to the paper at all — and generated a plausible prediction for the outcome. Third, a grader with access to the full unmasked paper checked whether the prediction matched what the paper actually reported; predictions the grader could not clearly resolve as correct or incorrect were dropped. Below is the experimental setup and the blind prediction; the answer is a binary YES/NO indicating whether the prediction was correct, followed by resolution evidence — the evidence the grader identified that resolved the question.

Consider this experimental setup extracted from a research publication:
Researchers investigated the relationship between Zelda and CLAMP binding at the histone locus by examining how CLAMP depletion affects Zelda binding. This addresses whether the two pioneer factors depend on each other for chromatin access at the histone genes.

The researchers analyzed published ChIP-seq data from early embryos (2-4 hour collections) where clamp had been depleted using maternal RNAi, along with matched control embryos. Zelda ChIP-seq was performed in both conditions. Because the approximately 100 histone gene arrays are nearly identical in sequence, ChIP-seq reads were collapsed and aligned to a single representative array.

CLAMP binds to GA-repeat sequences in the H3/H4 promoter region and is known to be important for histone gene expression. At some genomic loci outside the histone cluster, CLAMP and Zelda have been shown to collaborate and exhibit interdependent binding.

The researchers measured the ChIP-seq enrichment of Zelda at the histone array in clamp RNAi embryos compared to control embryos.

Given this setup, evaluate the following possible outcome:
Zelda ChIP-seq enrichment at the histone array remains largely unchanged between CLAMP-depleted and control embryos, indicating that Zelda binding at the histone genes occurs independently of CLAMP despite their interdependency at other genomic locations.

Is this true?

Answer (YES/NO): YES